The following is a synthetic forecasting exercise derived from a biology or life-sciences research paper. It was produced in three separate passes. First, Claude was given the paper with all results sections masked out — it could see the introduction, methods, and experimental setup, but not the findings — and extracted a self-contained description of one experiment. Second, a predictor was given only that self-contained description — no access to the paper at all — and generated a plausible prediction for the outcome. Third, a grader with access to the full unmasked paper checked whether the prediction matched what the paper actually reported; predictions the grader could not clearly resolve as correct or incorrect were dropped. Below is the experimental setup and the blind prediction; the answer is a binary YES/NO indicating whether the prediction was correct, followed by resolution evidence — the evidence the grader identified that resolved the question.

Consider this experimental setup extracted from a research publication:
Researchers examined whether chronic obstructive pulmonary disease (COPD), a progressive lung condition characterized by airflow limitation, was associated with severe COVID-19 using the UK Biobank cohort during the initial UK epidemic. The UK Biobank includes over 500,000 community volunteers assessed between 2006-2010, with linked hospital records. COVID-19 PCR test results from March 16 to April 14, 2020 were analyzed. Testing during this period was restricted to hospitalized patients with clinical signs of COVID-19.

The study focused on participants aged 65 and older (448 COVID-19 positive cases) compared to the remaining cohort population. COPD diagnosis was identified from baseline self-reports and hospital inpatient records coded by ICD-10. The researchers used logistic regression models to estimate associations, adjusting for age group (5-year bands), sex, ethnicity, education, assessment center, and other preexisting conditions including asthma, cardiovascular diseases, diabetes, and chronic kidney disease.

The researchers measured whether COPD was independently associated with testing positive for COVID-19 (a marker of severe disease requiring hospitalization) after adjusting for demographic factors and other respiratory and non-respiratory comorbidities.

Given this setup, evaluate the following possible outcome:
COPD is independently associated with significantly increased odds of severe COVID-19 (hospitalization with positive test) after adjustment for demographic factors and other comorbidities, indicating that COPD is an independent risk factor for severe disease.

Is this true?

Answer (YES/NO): YES